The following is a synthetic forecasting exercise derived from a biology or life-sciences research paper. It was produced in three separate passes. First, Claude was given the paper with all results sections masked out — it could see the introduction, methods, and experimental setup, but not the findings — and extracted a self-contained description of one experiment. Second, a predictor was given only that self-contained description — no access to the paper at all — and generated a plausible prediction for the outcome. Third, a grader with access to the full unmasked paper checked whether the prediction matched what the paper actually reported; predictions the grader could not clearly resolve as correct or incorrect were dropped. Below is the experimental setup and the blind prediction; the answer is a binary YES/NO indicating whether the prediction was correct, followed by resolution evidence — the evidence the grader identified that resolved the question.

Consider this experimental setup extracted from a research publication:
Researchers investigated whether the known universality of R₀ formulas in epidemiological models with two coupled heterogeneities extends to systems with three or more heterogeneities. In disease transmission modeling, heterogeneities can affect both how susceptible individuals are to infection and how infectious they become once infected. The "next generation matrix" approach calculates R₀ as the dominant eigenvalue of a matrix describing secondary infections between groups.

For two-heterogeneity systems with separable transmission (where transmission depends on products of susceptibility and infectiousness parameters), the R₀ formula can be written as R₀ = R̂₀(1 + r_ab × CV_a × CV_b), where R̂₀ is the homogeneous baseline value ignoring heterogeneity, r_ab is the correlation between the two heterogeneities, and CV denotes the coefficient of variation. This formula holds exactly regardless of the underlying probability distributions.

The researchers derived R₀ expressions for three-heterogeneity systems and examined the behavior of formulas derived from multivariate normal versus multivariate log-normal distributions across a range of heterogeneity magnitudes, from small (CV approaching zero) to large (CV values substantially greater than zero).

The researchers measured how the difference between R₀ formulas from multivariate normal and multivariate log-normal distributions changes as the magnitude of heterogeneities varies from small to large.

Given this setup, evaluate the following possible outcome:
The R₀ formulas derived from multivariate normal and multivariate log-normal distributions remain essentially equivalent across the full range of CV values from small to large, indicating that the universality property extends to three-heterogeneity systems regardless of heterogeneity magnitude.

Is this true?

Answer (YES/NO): NO